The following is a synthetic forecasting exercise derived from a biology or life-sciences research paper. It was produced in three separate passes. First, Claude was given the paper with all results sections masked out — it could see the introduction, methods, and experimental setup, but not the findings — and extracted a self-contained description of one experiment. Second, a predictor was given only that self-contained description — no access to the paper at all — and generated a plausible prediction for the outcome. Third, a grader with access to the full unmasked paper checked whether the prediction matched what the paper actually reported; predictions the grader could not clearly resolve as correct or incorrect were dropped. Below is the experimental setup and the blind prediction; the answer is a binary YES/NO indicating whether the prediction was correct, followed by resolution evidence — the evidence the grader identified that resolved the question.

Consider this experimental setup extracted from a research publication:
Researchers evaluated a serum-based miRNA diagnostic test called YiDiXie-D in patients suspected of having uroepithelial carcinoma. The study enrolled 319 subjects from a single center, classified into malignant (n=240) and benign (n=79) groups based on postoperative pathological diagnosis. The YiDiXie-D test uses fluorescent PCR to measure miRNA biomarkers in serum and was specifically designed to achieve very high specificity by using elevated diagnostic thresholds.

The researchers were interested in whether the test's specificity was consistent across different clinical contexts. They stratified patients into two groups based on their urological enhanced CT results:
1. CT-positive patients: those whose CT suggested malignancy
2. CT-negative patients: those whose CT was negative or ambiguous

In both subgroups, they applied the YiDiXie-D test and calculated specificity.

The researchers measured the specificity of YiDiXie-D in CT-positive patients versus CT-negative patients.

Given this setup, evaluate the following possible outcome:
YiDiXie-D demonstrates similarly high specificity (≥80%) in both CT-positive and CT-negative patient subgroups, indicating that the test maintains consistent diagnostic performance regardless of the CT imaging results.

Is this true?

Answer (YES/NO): YES